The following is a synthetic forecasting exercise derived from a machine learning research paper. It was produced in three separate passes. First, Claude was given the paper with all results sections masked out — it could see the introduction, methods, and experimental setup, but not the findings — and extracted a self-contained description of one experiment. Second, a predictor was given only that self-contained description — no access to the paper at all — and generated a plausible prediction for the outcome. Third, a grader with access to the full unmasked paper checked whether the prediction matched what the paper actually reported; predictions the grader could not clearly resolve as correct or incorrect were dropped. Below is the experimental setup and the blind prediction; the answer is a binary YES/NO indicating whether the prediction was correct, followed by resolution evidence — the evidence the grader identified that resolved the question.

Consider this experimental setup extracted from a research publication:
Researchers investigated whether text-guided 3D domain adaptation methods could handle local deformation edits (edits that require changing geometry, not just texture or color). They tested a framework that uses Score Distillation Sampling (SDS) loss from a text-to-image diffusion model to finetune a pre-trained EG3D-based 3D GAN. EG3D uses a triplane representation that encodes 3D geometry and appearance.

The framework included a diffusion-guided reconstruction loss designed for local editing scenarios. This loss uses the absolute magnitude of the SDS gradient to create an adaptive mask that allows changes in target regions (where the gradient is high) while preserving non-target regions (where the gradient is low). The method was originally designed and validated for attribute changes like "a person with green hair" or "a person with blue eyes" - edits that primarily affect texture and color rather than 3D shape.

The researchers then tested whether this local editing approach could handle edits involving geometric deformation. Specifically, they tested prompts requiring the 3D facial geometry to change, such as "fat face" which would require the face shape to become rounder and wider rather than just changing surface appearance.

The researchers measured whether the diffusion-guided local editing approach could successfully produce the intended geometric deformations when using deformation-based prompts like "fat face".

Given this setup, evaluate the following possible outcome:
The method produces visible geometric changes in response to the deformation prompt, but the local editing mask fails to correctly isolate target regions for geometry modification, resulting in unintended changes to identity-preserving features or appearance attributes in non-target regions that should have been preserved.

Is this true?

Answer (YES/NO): NO